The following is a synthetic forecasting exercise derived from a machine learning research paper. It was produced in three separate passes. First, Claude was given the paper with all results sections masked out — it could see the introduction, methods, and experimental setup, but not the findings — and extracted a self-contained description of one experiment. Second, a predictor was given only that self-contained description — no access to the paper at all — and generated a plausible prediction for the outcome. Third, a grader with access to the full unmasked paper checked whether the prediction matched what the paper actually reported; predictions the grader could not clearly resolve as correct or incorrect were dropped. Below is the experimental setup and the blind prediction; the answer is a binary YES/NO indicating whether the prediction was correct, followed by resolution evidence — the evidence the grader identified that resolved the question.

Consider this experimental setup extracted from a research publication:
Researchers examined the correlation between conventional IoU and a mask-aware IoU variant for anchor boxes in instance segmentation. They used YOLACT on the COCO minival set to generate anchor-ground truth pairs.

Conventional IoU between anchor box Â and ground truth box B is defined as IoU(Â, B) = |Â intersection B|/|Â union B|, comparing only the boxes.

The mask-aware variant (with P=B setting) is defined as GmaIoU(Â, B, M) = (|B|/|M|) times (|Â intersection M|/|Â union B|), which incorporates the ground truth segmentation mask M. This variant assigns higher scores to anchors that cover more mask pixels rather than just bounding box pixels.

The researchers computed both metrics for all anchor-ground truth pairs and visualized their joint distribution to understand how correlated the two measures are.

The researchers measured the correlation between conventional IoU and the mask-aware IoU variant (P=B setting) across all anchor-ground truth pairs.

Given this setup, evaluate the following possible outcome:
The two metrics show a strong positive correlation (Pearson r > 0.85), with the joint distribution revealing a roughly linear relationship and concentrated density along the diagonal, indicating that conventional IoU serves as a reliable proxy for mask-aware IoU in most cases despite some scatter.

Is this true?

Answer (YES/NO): NO